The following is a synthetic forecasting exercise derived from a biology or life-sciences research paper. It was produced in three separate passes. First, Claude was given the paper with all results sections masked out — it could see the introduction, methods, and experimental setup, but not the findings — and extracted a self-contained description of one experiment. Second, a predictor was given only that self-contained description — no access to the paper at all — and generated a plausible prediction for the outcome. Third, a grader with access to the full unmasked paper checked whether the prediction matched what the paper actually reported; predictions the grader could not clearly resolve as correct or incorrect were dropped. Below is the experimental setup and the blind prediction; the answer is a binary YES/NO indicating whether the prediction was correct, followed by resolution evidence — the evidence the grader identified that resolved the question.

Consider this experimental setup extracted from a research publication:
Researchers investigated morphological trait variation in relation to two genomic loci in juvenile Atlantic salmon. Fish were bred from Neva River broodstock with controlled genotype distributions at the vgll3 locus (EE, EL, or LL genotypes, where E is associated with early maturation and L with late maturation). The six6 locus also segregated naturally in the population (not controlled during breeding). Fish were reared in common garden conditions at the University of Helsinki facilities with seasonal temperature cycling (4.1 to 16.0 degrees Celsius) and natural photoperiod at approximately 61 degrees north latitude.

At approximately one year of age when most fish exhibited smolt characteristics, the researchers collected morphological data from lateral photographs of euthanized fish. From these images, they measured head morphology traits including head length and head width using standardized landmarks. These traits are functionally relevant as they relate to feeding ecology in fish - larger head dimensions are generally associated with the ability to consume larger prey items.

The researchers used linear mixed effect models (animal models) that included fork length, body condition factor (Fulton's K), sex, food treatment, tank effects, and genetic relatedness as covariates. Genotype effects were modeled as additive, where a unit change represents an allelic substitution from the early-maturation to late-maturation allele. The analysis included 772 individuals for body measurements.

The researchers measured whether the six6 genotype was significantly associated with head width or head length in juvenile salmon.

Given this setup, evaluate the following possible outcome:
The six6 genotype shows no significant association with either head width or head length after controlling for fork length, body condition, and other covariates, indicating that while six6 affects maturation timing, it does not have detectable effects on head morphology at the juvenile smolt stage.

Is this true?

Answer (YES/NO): NO